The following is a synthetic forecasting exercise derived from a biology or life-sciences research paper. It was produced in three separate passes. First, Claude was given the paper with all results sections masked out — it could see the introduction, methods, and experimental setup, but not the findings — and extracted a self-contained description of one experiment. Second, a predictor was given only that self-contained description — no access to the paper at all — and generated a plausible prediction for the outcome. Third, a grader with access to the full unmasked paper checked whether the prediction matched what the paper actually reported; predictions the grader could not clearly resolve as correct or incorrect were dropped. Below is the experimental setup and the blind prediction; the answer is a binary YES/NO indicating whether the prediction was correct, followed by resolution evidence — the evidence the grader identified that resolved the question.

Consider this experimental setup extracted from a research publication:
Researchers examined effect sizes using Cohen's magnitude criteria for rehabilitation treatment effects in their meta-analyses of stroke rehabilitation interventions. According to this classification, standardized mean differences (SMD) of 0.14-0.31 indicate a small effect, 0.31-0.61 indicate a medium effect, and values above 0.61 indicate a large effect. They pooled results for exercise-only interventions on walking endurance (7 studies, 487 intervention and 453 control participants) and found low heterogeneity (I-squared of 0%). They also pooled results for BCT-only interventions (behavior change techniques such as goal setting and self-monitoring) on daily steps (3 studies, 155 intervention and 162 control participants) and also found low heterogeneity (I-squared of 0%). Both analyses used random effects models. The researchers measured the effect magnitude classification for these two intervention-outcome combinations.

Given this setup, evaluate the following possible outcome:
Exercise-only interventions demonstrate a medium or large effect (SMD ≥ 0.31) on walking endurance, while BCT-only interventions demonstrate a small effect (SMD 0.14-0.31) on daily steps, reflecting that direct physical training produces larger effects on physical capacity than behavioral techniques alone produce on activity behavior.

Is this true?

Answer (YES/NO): NO